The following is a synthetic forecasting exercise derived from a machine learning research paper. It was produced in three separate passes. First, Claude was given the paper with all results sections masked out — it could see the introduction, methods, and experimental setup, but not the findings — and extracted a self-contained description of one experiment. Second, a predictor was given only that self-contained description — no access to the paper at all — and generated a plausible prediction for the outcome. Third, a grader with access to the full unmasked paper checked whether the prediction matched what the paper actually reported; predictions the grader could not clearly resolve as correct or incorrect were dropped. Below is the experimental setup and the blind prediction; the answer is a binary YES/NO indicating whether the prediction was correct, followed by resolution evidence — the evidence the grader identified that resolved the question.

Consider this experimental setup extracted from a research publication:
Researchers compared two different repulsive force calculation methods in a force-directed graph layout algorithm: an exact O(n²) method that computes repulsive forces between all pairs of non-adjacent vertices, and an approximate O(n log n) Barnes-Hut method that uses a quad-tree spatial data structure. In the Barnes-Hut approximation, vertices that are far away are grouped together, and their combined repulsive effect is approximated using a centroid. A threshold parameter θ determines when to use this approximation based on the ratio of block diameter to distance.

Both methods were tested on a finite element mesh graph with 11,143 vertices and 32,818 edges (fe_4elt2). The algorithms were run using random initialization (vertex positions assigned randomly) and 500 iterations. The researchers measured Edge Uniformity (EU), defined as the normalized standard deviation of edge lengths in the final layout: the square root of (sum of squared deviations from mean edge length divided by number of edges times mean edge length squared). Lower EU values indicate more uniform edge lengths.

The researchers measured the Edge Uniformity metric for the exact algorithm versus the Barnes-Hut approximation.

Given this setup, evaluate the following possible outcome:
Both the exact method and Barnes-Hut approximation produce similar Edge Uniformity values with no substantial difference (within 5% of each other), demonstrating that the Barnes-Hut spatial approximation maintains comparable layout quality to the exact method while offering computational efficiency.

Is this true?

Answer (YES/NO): NO